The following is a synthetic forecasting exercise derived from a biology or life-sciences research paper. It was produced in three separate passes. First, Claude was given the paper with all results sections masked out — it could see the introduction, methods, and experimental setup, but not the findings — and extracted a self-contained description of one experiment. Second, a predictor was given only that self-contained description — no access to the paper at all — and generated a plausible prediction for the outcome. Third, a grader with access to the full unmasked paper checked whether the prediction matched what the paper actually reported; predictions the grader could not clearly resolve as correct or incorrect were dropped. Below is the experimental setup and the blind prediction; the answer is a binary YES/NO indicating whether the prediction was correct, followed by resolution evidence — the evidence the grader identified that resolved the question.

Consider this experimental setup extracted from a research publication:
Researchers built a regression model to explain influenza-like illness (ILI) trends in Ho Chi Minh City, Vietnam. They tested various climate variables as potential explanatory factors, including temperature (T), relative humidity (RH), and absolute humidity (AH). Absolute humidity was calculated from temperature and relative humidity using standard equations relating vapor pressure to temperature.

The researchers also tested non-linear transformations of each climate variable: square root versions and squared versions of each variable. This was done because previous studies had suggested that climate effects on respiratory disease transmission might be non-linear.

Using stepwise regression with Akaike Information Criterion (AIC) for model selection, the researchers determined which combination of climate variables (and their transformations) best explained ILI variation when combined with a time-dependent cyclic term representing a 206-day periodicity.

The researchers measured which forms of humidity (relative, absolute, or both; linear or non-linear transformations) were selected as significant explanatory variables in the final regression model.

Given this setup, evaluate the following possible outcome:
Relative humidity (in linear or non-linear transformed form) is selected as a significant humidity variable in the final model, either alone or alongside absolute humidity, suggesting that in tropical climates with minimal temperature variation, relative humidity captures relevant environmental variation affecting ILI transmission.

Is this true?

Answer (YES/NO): YES